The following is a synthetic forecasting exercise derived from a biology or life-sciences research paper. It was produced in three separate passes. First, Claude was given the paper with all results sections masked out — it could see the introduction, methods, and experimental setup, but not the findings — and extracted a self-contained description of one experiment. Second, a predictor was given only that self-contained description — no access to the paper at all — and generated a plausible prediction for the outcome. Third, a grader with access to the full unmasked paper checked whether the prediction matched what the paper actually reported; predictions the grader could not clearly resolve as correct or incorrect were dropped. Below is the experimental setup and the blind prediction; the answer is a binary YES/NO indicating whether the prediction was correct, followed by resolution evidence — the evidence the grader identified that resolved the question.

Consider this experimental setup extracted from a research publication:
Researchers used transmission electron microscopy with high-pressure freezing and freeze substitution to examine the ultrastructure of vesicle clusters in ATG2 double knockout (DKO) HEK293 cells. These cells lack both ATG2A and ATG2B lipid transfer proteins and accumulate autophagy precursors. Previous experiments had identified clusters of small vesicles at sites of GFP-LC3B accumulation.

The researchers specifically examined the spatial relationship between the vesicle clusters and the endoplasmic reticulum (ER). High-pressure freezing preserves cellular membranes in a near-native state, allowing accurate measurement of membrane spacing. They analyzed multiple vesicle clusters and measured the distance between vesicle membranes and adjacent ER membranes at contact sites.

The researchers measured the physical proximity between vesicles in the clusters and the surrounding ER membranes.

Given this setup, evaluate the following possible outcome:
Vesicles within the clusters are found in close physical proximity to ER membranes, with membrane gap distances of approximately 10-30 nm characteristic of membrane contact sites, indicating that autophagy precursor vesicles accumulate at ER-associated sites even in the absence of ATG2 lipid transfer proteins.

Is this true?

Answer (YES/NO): NO